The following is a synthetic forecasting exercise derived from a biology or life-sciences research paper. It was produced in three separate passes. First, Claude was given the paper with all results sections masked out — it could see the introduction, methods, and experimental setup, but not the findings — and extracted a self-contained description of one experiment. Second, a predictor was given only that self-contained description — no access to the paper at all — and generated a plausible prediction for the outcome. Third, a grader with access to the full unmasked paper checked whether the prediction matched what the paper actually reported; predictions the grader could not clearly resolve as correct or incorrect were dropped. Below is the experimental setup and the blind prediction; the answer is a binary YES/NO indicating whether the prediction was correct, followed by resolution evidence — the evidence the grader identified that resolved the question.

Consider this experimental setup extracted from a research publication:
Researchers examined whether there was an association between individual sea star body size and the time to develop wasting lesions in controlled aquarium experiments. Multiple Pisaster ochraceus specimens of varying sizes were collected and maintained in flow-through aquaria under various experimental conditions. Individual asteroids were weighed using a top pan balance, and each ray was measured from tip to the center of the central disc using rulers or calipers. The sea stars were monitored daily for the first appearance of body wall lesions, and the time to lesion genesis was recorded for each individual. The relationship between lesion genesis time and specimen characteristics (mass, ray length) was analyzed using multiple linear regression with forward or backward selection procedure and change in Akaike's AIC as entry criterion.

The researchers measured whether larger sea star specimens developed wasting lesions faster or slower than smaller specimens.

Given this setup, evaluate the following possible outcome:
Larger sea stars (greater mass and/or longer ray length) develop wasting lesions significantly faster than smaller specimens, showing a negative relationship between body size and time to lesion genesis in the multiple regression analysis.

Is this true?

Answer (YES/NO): YES